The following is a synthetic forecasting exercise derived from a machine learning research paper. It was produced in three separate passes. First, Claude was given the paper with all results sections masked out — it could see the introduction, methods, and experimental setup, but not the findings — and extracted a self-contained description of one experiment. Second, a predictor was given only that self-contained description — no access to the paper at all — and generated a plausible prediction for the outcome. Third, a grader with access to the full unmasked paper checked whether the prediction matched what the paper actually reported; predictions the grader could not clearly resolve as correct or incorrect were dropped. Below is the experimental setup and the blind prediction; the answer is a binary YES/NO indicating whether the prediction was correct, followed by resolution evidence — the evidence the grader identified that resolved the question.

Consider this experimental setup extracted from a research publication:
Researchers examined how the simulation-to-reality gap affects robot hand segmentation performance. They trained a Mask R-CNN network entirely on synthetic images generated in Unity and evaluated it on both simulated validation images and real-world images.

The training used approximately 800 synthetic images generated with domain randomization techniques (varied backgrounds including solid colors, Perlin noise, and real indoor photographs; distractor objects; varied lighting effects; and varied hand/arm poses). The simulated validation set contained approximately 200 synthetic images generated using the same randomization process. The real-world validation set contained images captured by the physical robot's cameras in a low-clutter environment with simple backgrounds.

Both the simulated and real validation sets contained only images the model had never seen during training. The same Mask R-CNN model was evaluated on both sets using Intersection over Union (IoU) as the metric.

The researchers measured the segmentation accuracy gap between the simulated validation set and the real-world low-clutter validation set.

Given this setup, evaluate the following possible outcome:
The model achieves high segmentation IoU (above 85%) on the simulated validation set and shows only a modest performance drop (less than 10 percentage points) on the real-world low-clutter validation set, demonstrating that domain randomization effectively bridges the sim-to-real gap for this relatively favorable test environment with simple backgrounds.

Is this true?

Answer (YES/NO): NO